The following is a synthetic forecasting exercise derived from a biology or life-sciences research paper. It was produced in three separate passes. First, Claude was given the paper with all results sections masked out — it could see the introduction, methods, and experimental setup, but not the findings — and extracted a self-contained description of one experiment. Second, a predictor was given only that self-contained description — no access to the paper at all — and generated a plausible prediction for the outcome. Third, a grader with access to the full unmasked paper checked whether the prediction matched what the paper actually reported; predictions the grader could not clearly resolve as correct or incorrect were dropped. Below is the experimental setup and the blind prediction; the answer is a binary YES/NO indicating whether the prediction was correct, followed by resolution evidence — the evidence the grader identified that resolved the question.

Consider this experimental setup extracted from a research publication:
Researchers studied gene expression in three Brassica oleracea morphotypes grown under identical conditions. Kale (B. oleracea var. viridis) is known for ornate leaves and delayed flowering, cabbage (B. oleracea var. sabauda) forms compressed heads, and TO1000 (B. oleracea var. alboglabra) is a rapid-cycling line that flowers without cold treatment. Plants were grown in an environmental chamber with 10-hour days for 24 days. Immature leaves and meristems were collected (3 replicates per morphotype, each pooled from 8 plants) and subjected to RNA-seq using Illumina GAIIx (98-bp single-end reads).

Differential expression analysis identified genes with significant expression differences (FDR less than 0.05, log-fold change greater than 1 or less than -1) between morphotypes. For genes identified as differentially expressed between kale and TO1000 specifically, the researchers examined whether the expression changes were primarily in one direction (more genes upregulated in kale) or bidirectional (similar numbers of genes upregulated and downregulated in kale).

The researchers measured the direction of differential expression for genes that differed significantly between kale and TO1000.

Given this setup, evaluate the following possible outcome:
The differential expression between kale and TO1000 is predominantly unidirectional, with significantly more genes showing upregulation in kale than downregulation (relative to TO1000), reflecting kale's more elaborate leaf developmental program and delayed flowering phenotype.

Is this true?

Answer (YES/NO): NO